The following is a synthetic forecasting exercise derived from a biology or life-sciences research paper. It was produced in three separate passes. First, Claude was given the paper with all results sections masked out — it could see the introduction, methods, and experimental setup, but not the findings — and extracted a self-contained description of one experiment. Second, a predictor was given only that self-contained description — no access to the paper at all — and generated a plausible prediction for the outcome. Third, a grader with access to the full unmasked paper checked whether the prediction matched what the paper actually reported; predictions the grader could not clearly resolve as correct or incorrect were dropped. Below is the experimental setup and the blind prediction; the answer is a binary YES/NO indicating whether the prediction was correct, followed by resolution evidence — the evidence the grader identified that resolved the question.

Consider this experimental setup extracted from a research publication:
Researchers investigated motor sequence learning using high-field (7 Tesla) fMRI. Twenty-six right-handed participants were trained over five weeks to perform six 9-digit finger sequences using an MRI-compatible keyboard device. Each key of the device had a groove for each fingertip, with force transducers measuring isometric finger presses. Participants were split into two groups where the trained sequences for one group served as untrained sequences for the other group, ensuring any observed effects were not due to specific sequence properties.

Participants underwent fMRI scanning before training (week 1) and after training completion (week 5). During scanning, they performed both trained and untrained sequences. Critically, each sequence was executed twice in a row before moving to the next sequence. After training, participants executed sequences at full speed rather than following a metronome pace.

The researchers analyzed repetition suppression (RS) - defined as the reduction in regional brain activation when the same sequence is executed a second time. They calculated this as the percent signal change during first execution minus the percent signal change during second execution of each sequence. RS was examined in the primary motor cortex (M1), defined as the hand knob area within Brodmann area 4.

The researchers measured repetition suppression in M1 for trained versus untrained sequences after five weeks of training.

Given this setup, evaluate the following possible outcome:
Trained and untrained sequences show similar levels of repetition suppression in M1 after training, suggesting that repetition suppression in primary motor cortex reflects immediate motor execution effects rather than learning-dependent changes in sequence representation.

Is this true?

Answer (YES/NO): NO